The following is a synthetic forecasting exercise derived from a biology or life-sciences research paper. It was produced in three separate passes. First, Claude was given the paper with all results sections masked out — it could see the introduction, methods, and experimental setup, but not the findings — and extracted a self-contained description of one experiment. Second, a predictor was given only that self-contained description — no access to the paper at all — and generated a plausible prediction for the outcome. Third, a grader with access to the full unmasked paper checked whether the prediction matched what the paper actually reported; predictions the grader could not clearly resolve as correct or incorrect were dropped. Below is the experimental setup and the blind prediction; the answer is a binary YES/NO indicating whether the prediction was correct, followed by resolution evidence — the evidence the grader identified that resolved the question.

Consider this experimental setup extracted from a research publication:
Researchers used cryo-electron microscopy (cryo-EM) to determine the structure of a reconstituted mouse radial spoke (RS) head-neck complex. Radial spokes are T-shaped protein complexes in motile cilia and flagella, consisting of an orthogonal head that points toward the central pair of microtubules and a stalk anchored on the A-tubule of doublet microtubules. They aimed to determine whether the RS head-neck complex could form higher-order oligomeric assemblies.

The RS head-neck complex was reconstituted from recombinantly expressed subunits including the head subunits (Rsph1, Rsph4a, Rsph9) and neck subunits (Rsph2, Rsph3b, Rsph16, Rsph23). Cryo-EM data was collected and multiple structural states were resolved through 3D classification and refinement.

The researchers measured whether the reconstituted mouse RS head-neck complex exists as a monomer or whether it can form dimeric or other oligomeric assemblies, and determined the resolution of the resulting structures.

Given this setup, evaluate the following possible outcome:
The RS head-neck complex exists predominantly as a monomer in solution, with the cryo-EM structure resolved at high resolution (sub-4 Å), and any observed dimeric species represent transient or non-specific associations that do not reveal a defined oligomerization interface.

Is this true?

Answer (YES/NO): NO